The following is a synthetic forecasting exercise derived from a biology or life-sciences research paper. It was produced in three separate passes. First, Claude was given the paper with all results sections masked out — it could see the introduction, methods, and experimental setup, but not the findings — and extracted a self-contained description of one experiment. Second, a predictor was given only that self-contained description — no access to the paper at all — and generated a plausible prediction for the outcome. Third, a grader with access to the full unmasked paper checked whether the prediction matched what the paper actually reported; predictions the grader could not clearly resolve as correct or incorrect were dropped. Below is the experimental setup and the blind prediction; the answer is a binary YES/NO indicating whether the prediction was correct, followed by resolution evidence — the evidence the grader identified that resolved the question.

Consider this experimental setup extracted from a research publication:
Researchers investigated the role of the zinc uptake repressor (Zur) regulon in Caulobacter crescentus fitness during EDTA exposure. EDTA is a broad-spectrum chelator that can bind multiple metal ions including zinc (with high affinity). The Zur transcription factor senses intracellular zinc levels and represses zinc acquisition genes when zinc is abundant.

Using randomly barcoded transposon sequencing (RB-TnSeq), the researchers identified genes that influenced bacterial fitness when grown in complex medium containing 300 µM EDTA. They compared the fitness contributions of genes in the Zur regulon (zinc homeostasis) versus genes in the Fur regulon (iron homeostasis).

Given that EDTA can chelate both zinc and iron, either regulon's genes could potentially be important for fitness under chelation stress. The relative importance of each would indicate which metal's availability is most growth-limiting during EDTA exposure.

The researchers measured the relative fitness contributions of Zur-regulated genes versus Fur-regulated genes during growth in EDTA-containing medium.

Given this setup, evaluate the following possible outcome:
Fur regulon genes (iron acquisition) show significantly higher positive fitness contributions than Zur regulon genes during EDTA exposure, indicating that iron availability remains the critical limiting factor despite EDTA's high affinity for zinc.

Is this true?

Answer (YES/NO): YES